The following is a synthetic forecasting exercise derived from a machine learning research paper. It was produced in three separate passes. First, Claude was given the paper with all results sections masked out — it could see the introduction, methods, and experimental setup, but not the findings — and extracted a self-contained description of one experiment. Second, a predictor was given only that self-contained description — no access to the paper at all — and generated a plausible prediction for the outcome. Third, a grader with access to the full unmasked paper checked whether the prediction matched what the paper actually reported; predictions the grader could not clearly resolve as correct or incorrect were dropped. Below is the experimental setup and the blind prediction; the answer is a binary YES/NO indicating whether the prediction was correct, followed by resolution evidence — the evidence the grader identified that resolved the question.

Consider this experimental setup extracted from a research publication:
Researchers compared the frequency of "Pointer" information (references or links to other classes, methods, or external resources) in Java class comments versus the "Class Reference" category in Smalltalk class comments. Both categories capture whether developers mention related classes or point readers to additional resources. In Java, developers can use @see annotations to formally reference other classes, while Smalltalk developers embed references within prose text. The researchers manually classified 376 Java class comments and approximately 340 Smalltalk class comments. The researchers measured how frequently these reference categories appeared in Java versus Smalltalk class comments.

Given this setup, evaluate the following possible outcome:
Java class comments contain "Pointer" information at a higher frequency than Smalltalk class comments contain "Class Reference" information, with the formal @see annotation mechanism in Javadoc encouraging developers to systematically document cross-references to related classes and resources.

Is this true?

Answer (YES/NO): YES